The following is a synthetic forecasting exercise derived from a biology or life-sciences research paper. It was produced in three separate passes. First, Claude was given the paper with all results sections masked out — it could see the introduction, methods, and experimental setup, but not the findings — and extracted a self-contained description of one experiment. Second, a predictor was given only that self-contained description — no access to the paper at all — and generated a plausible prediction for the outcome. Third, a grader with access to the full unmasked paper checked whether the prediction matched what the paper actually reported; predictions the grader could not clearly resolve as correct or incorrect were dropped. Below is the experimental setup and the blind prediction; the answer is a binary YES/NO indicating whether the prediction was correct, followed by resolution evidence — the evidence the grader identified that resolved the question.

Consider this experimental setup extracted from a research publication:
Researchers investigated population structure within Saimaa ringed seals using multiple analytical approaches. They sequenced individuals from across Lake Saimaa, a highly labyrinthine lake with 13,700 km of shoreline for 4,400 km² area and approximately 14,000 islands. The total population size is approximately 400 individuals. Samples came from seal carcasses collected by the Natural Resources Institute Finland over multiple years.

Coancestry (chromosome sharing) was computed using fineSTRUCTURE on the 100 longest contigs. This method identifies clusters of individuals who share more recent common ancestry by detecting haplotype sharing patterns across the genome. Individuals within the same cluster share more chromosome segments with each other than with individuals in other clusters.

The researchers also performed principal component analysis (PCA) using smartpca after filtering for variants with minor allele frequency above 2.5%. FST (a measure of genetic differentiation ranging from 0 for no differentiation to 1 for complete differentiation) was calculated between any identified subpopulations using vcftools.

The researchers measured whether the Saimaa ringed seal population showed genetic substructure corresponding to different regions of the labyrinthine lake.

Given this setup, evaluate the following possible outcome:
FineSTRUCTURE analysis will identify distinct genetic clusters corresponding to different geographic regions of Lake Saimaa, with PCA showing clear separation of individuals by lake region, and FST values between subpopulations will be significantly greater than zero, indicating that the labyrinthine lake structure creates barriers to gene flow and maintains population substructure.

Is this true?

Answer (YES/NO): YES